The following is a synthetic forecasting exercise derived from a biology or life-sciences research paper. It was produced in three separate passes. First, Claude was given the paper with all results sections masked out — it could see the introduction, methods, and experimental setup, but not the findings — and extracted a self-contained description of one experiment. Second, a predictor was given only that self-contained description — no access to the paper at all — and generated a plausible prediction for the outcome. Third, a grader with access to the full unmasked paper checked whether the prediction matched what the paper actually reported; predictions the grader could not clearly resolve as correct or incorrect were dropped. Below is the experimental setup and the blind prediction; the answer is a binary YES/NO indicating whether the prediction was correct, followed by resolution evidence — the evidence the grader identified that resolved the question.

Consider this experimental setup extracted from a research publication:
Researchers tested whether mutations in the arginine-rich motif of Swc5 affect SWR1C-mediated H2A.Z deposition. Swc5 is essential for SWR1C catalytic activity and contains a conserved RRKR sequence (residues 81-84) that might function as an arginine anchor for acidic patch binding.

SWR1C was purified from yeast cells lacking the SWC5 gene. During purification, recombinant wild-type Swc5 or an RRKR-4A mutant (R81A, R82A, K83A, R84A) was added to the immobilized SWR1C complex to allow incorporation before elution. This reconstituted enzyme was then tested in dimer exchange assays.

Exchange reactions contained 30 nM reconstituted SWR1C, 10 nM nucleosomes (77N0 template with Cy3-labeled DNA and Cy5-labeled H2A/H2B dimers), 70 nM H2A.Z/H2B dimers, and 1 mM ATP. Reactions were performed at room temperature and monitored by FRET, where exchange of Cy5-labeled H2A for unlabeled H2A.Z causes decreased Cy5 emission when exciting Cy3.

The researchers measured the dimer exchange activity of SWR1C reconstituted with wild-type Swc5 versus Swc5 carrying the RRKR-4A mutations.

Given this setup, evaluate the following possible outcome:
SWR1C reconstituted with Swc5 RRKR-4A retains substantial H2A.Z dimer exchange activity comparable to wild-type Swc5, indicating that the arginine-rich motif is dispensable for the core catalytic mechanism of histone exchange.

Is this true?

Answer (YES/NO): NO